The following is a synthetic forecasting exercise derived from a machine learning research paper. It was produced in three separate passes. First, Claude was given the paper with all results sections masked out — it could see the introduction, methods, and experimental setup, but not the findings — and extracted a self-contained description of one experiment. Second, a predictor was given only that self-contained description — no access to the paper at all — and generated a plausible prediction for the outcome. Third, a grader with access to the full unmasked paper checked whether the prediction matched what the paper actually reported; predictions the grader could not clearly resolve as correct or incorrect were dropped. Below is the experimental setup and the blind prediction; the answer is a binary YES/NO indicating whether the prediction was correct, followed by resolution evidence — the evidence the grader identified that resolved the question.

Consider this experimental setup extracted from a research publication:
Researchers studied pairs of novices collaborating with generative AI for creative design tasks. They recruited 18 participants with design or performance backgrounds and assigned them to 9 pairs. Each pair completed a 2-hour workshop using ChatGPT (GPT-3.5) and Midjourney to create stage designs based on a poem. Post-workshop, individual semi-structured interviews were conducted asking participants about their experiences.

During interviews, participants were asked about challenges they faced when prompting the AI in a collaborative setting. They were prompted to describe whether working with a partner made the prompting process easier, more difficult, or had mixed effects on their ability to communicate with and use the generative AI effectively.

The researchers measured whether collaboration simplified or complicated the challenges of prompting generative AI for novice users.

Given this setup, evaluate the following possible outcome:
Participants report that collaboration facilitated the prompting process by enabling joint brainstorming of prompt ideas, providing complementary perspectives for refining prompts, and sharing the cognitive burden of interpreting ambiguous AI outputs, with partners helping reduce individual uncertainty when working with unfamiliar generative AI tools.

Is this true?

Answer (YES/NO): YES